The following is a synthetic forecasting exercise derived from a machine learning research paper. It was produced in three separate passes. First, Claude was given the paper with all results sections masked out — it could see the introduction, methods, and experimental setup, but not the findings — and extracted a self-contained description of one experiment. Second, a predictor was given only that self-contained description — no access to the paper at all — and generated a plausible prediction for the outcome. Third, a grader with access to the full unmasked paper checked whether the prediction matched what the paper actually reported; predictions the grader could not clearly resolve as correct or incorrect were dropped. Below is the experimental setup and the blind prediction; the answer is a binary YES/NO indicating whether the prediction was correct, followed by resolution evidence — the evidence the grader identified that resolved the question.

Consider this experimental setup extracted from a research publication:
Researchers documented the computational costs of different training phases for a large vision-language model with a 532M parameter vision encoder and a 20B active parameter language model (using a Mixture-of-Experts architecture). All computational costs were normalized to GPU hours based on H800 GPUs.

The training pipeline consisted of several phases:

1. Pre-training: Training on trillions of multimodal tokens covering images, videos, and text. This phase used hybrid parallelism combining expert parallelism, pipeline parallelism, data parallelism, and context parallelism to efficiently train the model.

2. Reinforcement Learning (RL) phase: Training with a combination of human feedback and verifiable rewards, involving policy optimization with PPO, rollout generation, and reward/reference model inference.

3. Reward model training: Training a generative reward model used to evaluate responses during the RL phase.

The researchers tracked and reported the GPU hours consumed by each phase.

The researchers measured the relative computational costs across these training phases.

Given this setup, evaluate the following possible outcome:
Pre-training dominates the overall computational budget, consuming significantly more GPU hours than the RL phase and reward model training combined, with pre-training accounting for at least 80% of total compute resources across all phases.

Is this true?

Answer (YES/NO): YES